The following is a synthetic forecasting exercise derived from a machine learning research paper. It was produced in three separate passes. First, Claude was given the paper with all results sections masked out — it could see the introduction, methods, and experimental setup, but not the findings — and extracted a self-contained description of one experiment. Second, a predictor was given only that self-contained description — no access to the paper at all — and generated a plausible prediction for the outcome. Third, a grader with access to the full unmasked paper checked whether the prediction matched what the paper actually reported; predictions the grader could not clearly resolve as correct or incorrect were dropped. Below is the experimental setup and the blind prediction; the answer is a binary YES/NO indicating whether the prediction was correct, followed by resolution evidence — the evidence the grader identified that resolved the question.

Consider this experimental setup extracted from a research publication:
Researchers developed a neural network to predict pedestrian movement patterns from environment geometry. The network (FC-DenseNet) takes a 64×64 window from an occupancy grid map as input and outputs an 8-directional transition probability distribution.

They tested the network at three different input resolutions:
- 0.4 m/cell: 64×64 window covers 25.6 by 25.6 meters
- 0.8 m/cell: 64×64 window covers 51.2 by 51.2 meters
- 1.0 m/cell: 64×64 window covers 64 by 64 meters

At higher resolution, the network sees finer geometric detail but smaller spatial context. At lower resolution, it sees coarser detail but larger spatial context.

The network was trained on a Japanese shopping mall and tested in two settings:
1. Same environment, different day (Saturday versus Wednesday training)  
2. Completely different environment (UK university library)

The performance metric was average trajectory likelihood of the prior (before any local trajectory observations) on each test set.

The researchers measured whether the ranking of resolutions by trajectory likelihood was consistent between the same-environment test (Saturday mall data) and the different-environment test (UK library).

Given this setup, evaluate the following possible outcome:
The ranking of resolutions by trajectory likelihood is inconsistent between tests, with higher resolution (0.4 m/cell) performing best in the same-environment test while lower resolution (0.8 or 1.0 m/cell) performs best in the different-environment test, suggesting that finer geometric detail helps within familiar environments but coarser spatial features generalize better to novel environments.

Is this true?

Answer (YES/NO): YES